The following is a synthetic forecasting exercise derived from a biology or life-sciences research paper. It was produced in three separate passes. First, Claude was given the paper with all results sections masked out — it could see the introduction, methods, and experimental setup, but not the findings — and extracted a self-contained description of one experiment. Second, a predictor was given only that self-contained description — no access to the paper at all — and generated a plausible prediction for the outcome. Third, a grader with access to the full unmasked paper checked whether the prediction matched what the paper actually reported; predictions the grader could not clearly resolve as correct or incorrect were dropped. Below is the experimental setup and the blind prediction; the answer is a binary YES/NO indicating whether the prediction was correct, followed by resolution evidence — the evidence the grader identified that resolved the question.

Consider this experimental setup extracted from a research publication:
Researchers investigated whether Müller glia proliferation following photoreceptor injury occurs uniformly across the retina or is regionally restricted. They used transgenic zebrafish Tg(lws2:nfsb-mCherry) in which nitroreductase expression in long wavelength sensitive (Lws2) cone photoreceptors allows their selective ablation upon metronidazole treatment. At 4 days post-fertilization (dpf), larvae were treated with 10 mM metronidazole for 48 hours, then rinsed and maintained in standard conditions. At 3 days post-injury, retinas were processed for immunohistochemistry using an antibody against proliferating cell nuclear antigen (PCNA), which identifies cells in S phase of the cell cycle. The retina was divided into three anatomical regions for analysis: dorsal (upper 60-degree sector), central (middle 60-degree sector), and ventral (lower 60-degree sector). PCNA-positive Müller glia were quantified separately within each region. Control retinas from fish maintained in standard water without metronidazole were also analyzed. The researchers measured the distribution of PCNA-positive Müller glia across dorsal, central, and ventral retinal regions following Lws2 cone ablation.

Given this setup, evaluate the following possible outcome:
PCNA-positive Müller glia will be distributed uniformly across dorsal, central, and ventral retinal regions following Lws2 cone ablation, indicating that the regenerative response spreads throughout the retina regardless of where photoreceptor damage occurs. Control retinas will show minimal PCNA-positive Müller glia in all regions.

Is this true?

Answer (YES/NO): NO